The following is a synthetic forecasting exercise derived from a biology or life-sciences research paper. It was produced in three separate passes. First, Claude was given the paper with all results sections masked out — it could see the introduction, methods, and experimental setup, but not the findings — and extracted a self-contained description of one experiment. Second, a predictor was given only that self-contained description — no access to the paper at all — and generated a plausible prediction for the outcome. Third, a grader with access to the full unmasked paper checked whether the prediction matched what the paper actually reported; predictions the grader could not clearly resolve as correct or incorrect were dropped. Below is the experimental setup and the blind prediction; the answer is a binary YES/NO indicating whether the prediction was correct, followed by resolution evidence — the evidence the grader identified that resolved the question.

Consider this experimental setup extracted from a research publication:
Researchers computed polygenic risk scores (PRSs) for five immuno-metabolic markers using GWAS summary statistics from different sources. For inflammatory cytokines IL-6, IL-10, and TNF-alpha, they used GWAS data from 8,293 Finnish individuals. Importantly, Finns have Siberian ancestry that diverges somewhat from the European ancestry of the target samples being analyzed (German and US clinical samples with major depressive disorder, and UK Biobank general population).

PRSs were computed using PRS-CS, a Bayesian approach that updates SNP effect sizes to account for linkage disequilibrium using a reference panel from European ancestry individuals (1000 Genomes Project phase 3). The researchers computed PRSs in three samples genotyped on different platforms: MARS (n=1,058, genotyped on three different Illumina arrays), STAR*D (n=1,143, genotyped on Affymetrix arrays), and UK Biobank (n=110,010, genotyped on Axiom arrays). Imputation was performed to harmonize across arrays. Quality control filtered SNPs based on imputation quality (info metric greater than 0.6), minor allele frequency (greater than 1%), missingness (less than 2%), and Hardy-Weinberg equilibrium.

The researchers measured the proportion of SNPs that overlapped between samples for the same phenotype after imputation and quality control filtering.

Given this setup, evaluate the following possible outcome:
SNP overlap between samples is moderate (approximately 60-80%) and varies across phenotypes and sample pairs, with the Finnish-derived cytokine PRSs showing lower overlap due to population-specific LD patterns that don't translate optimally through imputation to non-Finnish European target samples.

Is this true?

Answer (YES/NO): NO